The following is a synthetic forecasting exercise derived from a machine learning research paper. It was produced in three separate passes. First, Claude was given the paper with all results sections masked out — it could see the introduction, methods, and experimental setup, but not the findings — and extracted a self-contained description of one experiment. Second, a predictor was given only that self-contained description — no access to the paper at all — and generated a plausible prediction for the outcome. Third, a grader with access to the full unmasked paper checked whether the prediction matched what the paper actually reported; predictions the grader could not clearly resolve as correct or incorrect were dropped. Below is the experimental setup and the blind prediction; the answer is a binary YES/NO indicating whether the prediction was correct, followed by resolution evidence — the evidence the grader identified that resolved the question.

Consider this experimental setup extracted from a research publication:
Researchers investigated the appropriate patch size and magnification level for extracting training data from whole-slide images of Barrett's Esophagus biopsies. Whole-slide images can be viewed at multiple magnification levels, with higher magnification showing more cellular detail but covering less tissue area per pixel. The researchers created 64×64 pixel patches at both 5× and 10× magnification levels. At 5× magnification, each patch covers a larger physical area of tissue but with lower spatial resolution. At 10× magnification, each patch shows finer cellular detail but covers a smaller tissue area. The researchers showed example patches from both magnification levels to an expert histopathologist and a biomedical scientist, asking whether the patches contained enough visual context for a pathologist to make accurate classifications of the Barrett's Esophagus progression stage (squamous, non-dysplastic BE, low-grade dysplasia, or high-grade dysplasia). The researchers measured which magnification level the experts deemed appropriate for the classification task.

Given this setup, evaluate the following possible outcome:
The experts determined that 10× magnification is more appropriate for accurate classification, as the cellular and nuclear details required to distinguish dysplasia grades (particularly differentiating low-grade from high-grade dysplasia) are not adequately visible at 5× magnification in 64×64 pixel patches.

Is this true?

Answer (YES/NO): NO